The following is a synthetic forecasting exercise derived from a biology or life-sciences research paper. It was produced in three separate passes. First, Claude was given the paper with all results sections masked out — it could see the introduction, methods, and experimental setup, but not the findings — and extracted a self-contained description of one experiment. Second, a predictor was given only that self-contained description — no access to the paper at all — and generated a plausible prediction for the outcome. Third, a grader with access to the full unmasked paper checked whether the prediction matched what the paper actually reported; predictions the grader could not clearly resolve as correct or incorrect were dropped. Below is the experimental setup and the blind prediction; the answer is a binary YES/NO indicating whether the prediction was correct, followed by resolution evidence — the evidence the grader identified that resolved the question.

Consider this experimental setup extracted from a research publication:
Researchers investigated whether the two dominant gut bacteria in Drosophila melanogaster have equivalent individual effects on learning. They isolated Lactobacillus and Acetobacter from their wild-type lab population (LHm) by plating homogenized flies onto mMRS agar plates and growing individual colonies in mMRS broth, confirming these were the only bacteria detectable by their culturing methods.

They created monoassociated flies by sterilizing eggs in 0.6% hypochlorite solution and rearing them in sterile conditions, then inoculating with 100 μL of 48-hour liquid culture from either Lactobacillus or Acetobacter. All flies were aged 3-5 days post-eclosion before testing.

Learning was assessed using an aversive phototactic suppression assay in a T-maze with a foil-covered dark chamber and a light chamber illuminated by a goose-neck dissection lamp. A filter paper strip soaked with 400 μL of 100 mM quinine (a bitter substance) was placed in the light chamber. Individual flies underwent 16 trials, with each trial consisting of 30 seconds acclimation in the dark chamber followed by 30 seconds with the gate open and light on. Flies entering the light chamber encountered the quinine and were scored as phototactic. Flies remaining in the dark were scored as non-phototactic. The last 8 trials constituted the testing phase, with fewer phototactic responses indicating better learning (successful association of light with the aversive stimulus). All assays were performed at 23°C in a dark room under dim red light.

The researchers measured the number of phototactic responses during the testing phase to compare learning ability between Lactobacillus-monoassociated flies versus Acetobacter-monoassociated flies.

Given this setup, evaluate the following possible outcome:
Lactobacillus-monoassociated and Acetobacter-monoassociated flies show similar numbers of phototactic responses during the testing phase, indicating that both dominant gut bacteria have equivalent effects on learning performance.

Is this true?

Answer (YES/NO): YES